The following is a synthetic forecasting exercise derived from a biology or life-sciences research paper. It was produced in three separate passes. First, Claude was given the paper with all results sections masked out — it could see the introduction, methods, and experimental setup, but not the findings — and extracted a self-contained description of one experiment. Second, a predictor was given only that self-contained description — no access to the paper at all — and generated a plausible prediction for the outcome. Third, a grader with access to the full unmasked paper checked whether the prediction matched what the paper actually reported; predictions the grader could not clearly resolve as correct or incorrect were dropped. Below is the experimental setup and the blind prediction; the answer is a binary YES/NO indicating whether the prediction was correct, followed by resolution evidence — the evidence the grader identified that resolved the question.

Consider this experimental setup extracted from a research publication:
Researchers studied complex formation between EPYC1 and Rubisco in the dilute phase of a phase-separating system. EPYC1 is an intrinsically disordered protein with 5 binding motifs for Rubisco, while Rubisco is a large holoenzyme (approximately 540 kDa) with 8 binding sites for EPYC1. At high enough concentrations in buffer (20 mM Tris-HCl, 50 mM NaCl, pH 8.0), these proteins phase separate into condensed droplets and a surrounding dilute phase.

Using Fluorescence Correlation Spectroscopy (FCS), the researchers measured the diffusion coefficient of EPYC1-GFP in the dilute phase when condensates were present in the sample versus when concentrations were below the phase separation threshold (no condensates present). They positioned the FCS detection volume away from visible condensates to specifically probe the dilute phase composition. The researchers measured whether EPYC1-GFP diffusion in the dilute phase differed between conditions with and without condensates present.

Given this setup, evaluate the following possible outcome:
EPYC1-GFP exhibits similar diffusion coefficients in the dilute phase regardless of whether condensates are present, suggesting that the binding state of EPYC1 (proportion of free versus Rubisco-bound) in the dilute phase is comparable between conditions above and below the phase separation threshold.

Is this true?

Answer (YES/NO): YES